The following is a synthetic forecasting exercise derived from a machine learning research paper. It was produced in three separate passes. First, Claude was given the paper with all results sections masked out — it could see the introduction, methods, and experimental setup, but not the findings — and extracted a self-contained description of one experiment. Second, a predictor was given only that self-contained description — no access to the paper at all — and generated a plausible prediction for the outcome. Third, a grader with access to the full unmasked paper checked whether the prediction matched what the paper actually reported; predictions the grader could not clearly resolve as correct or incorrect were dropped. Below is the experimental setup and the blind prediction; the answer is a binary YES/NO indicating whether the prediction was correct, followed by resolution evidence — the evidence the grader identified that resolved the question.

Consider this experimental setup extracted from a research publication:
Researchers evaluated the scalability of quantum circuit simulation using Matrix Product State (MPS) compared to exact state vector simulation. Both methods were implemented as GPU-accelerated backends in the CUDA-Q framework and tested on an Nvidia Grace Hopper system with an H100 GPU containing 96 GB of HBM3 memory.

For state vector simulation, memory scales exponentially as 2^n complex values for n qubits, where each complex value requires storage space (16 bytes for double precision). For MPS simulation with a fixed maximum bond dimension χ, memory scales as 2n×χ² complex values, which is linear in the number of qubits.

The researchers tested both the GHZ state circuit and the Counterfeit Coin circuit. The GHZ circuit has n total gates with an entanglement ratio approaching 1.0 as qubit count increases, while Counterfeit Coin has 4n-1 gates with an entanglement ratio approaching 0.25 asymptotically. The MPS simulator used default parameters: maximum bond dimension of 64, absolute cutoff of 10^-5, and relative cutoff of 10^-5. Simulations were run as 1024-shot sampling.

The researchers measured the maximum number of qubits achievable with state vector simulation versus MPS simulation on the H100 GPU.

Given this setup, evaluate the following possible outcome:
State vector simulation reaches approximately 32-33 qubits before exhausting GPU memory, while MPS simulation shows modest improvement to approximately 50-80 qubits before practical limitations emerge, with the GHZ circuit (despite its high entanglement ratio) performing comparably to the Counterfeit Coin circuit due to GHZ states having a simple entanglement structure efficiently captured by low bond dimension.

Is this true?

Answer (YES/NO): NO